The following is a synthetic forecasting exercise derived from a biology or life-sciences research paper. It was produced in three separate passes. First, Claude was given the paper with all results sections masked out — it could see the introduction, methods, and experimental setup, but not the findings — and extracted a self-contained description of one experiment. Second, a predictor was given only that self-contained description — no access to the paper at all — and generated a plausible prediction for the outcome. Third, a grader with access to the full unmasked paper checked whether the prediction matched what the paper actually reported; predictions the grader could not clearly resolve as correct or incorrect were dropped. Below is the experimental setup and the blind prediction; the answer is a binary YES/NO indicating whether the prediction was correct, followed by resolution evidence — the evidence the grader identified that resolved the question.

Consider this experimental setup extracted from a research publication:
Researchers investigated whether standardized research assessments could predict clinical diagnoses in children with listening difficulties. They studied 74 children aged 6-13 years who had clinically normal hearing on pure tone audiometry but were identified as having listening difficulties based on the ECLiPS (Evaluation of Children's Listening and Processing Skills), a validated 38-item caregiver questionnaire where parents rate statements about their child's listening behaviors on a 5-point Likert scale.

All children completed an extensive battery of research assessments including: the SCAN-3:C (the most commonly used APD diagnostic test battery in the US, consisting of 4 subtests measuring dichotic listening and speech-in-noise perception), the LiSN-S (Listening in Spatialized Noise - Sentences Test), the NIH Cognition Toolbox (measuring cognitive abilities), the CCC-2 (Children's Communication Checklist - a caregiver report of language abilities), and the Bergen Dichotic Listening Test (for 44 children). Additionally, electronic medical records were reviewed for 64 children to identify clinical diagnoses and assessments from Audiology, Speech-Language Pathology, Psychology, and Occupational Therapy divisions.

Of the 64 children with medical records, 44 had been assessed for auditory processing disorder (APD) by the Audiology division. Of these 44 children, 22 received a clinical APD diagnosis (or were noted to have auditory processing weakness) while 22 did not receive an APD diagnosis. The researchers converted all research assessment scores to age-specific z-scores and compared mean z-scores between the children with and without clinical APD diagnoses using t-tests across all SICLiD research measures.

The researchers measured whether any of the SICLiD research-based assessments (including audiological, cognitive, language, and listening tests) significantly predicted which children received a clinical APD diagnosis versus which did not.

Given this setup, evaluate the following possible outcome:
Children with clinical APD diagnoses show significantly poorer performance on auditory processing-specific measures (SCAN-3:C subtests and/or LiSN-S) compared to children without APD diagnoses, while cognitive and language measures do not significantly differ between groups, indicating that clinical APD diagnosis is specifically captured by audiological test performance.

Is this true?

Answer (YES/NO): NO